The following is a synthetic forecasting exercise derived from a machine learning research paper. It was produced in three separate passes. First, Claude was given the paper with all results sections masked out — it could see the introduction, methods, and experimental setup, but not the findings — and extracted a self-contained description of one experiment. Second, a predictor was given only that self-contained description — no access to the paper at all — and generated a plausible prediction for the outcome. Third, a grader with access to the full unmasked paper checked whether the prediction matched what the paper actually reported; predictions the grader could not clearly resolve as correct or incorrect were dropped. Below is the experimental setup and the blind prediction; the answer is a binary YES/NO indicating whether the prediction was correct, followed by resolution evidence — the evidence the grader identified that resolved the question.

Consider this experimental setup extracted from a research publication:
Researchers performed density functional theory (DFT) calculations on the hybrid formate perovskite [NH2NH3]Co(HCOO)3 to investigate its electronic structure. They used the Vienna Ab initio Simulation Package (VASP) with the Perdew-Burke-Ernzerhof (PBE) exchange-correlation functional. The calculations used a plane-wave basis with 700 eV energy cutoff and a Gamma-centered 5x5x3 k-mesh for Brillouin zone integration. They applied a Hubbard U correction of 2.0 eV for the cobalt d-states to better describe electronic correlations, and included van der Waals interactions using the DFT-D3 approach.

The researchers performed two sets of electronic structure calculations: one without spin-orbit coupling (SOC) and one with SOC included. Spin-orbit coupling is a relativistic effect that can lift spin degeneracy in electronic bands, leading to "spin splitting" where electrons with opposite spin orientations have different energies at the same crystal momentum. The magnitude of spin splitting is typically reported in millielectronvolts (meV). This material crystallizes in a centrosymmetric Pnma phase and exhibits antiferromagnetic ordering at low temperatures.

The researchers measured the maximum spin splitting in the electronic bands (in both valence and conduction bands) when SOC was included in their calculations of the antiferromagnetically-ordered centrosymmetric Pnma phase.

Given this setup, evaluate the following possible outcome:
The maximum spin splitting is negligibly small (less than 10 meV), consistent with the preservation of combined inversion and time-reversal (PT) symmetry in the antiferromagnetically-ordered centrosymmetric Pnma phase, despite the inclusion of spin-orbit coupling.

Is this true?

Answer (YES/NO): NO